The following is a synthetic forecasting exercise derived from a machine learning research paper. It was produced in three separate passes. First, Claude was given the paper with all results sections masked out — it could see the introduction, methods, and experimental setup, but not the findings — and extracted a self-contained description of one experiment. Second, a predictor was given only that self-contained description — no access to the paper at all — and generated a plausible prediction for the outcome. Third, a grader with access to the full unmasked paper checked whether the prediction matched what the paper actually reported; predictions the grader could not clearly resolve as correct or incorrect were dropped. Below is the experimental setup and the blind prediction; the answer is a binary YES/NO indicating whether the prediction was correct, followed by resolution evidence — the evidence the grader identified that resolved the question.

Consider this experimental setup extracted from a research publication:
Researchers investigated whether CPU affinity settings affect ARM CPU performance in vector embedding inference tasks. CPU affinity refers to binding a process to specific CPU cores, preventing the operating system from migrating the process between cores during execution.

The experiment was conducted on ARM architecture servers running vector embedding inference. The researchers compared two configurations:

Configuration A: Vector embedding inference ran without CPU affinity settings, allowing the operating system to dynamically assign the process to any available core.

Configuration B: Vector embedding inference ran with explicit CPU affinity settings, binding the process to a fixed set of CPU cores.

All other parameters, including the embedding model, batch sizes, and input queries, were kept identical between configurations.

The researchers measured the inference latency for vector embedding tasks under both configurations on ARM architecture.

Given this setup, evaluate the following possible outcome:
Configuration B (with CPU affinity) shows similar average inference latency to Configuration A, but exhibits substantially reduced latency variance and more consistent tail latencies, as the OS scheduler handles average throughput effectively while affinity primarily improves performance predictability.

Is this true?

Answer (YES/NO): NO